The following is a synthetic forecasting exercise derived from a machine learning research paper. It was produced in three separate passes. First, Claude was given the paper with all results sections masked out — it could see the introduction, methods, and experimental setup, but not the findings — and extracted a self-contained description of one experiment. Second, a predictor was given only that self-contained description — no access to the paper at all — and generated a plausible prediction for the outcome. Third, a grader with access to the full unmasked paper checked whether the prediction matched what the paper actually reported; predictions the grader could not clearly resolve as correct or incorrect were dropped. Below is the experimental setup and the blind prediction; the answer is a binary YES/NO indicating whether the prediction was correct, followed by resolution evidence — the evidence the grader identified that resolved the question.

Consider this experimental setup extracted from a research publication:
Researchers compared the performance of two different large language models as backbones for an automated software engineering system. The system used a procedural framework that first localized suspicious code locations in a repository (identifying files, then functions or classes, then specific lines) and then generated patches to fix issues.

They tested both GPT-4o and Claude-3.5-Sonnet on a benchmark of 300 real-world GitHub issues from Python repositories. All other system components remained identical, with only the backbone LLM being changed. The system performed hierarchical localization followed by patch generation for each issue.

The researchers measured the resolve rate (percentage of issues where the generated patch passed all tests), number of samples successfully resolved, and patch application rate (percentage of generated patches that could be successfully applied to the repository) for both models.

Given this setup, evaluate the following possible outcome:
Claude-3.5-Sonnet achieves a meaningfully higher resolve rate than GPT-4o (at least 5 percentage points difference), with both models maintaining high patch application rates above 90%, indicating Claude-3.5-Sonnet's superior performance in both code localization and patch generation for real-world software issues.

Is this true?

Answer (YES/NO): NO